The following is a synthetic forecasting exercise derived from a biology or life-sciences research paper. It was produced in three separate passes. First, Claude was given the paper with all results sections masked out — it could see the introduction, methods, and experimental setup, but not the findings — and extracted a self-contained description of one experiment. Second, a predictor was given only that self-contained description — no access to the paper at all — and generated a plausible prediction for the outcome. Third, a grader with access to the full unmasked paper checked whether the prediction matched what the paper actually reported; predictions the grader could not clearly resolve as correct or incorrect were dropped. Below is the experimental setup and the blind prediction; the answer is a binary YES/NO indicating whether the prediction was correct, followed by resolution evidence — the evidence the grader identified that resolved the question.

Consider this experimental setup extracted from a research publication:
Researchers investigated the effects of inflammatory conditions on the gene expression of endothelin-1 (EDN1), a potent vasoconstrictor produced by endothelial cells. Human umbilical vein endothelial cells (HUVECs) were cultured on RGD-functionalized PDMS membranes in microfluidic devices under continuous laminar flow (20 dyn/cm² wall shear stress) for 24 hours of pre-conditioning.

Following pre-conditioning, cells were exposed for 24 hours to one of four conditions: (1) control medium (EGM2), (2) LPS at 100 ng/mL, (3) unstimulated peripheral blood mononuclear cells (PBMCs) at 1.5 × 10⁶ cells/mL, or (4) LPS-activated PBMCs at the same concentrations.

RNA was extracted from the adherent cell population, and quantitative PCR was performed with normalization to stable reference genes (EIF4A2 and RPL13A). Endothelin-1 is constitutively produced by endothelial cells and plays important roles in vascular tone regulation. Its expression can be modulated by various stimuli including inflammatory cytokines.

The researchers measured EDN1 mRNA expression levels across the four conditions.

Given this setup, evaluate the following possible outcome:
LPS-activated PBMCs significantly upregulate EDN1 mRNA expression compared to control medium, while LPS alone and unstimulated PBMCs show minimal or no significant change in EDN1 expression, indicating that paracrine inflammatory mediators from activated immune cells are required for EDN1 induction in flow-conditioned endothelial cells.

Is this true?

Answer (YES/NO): YES